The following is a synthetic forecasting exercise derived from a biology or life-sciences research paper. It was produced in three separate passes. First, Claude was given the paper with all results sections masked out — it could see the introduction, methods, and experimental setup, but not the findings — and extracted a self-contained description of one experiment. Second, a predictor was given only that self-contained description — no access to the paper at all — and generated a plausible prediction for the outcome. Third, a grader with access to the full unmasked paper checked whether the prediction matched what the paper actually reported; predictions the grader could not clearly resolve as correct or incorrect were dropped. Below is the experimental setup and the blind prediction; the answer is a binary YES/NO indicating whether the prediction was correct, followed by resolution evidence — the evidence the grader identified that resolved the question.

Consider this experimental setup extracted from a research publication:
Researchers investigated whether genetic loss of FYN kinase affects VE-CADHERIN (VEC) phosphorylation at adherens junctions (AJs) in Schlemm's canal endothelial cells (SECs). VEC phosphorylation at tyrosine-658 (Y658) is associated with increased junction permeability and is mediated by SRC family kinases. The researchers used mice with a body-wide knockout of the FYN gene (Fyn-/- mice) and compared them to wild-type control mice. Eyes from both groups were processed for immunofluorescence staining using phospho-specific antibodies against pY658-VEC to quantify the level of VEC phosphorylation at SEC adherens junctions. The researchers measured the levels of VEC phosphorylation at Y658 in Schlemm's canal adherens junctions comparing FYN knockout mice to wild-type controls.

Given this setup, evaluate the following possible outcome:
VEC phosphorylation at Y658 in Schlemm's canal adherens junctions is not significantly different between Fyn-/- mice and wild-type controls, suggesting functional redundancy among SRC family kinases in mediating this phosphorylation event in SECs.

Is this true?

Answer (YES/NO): NO